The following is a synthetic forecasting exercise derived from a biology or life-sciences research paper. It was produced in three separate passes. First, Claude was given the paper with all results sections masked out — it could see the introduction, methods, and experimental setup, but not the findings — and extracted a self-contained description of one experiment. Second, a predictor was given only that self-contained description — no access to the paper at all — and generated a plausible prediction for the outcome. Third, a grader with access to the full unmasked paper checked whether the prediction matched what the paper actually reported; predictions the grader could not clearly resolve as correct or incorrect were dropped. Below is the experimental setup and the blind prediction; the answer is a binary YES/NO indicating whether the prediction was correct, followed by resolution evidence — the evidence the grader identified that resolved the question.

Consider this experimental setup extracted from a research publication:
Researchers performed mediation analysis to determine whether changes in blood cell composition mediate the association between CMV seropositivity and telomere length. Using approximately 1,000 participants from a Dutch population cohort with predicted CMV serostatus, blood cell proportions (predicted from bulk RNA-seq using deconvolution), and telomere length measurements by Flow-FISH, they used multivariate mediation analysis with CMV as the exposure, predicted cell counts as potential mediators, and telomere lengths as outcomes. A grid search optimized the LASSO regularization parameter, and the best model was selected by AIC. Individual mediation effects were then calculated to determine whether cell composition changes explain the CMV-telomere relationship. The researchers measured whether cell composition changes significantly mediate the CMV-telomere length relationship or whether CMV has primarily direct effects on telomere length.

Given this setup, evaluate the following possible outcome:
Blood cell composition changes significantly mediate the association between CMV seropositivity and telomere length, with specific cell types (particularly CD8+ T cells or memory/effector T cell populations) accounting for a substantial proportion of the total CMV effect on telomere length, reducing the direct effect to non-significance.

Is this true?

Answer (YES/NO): NO